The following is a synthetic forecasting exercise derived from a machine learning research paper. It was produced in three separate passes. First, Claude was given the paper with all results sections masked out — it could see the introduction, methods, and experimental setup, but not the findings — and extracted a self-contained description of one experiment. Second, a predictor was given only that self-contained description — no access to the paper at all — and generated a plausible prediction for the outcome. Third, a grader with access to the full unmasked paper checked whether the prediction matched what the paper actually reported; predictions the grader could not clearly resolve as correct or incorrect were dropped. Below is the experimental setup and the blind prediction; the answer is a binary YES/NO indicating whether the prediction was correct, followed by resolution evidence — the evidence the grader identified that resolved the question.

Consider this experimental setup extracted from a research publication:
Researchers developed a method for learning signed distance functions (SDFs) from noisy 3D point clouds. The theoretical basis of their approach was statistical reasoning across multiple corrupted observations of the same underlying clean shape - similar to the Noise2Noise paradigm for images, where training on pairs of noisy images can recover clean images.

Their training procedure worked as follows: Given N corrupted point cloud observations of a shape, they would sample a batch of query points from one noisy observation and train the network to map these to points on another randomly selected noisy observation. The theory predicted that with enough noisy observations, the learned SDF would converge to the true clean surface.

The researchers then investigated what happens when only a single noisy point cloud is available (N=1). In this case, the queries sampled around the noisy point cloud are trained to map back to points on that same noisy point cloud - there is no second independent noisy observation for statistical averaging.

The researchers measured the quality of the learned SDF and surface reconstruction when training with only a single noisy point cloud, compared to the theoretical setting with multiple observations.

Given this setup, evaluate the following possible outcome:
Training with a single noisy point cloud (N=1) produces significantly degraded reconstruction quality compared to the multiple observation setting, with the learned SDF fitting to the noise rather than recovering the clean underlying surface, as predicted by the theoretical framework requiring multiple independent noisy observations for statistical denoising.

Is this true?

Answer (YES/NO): NO